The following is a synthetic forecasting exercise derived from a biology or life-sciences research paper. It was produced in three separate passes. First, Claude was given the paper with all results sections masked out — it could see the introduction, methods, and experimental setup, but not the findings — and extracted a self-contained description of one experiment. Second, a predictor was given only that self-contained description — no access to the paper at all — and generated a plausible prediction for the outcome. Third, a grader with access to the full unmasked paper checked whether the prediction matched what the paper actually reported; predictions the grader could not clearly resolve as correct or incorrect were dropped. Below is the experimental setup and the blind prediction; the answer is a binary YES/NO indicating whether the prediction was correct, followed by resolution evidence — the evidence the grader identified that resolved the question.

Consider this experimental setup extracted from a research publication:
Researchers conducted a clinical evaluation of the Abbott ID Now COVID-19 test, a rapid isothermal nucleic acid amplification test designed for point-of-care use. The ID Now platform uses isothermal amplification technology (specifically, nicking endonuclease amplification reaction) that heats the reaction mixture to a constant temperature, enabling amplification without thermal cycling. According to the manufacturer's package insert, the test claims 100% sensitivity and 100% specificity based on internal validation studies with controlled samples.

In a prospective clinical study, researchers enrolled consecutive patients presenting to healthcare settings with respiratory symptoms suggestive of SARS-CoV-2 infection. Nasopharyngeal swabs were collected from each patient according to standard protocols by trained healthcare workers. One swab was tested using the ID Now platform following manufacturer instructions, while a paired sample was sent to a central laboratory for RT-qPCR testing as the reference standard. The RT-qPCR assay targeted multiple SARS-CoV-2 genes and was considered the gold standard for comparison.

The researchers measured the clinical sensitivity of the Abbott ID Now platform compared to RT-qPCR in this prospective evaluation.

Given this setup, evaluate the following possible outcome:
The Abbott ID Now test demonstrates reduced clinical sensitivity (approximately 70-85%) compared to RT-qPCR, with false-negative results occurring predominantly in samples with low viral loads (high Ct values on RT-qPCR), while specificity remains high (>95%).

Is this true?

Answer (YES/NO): NO